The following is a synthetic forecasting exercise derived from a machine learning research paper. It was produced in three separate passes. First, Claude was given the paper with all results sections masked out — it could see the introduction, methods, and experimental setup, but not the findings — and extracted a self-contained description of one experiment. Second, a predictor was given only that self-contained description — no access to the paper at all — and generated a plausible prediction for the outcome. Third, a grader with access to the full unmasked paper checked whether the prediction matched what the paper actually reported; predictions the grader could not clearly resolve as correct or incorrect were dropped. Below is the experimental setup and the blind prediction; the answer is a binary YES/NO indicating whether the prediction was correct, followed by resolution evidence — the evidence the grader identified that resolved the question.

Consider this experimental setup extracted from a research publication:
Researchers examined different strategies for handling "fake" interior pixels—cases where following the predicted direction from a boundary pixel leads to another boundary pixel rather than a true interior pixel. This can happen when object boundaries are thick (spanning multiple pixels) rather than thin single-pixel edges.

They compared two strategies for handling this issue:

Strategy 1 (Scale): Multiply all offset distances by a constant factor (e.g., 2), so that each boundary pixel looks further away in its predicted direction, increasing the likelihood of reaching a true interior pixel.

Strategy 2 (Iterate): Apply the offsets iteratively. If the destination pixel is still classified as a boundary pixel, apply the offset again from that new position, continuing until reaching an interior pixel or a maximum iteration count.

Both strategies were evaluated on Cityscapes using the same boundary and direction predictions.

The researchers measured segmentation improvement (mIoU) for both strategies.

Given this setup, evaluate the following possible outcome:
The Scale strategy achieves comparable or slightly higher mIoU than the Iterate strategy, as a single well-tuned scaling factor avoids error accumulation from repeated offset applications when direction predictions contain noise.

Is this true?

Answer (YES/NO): YES